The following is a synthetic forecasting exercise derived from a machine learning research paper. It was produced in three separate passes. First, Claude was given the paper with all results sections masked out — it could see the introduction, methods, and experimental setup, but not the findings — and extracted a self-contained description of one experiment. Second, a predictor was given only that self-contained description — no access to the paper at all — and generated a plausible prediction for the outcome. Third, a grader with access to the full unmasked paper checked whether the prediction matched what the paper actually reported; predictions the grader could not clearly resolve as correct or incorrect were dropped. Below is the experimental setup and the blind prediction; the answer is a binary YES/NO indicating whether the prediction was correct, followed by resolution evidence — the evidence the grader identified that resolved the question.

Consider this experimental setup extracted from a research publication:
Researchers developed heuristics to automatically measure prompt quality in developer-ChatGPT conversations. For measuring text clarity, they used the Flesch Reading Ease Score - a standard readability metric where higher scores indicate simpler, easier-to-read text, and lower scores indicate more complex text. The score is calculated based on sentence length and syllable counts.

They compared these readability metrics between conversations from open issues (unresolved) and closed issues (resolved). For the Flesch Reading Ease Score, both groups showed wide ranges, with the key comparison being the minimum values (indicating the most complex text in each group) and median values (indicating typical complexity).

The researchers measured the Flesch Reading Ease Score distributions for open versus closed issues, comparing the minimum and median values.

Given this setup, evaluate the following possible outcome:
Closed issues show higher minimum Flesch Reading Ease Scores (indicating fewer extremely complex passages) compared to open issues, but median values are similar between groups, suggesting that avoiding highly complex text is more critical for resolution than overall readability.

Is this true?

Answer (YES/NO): NO